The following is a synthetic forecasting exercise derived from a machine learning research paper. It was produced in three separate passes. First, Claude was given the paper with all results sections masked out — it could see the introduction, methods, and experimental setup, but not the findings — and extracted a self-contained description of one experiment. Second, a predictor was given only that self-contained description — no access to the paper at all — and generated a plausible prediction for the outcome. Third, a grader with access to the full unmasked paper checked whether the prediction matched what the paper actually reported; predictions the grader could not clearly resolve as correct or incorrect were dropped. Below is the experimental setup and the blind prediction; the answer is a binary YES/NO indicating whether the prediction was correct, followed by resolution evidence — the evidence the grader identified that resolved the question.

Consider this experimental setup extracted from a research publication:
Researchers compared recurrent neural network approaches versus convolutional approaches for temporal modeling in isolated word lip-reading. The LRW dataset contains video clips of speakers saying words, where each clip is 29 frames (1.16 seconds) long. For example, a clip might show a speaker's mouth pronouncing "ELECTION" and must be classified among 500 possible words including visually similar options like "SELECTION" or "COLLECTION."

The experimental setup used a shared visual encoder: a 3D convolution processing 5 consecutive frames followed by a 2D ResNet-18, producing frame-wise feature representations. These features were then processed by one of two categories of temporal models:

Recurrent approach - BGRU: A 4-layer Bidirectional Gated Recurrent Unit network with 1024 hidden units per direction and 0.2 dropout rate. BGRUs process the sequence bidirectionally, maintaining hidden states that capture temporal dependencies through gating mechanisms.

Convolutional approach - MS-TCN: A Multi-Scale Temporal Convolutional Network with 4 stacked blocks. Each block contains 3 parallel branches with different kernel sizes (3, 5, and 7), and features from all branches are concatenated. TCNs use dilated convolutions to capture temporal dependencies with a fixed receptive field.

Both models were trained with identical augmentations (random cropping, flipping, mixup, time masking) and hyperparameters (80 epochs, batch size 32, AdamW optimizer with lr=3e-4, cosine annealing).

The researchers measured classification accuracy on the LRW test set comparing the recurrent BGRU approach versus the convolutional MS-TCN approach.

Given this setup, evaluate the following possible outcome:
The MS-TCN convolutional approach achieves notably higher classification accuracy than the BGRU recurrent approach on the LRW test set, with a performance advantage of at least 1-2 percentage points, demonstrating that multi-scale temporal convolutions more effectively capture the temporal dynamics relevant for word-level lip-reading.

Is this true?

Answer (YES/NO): NO